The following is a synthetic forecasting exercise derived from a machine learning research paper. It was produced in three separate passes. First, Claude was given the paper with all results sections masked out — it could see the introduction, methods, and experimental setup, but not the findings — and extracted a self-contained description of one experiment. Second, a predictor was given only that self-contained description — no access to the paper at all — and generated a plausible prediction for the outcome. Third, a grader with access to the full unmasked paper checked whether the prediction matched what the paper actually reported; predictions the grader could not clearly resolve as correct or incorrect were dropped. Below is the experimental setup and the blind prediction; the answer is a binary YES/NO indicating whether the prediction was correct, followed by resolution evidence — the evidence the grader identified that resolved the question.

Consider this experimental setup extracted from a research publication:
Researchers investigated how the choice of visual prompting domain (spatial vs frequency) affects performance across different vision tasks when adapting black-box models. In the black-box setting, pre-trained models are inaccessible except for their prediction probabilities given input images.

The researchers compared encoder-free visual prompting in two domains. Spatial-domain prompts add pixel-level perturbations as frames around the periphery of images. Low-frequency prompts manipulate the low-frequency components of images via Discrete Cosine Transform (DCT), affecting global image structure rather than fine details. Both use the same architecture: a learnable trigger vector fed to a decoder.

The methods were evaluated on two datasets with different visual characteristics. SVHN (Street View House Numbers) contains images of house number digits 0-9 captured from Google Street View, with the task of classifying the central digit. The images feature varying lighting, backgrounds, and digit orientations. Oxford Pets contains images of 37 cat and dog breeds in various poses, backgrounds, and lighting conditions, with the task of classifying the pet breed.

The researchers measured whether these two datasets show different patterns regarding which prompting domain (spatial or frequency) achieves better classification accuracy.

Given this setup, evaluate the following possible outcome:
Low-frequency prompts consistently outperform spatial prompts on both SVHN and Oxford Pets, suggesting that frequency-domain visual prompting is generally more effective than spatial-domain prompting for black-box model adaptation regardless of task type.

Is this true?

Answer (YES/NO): NO